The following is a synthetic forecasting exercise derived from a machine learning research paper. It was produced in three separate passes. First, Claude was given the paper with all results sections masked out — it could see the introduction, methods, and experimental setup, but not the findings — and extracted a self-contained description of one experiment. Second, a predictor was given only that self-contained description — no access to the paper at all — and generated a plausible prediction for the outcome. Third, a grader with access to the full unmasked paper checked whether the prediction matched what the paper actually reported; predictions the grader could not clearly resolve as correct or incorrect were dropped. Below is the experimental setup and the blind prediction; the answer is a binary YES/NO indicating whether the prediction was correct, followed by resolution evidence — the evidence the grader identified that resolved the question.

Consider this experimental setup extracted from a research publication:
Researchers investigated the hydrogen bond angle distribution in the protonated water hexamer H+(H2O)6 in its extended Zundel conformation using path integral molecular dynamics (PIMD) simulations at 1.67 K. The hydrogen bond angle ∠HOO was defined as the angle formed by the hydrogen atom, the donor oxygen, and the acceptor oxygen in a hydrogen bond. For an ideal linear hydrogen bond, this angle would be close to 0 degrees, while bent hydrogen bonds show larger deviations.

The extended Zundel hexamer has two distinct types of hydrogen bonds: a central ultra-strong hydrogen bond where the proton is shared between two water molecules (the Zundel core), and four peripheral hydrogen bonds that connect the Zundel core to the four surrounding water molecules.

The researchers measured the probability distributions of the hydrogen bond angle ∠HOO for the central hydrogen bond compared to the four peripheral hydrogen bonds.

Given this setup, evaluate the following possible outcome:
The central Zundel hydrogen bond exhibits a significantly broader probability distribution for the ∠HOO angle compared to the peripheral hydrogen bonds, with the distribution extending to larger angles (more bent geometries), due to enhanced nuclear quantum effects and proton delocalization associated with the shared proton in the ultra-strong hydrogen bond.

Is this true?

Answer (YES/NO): NO